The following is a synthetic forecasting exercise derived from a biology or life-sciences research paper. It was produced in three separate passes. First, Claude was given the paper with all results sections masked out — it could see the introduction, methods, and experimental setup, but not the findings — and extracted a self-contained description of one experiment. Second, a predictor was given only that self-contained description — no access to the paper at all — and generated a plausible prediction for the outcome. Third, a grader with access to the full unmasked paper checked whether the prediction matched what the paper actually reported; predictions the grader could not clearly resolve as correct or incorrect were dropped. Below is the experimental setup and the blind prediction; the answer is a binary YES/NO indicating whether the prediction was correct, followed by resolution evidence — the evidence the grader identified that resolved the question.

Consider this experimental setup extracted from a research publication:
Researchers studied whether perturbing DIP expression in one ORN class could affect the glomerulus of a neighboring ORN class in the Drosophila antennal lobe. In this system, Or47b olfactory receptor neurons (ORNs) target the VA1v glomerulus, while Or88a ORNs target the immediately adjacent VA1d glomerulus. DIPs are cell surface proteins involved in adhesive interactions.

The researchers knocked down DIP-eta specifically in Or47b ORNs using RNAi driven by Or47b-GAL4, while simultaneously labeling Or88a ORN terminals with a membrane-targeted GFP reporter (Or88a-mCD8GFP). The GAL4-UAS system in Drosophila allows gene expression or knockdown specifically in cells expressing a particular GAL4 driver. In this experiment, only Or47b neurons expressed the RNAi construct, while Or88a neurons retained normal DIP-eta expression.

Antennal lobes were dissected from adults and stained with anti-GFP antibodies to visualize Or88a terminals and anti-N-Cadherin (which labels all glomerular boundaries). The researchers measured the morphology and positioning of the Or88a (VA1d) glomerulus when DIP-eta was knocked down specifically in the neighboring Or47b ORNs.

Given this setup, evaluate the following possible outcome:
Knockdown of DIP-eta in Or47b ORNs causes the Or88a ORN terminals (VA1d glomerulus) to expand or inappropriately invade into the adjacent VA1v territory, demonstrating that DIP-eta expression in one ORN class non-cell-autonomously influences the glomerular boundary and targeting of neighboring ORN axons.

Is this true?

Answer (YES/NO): NO